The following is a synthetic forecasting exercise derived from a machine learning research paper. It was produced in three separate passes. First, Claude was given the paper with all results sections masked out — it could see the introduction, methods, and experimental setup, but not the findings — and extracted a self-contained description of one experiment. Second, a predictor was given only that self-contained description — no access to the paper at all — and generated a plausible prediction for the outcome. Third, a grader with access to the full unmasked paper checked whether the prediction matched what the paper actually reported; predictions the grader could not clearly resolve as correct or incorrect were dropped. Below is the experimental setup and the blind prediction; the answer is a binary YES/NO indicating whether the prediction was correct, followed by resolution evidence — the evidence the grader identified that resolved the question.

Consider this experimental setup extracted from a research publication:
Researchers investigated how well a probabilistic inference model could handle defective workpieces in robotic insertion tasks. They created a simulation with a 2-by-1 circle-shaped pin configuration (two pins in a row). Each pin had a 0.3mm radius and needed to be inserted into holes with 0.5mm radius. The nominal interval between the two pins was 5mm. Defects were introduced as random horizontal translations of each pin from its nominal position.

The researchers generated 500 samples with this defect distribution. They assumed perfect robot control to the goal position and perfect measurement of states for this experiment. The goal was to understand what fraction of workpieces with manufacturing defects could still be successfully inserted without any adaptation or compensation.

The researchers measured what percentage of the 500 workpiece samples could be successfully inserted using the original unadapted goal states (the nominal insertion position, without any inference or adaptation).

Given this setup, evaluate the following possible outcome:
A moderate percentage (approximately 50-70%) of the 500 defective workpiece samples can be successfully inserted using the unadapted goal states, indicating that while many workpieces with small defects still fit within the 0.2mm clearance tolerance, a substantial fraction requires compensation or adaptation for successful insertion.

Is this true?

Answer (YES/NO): YES